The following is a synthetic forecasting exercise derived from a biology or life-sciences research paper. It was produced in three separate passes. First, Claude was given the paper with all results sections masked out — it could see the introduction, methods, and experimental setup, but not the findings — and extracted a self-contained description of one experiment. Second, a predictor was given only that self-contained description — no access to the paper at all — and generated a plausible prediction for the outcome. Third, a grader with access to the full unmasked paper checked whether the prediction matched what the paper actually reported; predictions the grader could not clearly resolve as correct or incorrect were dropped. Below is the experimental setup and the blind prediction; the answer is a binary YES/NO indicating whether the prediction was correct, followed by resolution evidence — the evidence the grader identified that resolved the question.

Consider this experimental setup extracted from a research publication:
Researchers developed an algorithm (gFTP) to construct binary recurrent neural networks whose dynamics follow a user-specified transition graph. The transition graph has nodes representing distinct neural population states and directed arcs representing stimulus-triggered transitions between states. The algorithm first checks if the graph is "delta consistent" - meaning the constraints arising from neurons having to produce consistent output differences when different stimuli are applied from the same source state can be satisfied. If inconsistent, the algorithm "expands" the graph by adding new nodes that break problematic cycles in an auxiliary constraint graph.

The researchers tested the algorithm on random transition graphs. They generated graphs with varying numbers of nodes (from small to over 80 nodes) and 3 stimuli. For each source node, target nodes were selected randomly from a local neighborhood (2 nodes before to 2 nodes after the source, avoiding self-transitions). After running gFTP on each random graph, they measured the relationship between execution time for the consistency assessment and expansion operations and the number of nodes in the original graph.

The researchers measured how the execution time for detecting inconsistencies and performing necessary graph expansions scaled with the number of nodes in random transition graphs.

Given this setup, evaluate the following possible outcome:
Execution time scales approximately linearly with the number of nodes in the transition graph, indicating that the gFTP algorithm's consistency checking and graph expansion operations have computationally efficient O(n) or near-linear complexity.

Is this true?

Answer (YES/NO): NO